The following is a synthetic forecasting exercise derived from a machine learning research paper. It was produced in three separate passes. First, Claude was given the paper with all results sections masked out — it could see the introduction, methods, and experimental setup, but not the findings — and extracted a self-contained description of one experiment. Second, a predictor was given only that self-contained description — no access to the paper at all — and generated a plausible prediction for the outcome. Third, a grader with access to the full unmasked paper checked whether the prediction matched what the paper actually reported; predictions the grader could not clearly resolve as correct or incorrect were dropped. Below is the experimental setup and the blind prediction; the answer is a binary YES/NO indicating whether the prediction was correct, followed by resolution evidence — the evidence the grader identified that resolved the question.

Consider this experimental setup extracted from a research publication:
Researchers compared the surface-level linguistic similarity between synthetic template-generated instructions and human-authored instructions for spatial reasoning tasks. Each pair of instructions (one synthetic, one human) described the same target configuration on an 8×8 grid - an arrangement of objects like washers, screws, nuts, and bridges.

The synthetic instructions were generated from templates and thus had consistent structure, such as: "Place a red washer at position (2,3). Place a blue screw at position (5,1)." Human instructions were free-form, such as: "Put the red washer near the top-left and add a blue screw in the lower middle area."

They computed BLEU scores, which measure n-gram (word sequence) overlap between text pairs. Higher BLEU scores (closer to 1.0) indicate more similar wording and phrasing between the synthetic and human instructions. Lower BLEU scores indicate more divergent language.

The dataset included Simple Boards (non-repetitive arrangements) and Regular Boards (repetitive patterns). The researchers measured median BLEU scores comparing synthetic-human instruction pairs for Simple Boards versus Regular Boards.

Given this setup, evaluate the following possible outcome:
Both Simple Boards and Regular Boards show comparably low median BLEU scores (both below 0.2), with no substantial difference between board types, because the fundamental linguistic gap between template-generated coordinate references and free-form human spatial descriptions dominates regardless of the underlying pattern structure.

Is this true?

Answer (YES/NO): NO